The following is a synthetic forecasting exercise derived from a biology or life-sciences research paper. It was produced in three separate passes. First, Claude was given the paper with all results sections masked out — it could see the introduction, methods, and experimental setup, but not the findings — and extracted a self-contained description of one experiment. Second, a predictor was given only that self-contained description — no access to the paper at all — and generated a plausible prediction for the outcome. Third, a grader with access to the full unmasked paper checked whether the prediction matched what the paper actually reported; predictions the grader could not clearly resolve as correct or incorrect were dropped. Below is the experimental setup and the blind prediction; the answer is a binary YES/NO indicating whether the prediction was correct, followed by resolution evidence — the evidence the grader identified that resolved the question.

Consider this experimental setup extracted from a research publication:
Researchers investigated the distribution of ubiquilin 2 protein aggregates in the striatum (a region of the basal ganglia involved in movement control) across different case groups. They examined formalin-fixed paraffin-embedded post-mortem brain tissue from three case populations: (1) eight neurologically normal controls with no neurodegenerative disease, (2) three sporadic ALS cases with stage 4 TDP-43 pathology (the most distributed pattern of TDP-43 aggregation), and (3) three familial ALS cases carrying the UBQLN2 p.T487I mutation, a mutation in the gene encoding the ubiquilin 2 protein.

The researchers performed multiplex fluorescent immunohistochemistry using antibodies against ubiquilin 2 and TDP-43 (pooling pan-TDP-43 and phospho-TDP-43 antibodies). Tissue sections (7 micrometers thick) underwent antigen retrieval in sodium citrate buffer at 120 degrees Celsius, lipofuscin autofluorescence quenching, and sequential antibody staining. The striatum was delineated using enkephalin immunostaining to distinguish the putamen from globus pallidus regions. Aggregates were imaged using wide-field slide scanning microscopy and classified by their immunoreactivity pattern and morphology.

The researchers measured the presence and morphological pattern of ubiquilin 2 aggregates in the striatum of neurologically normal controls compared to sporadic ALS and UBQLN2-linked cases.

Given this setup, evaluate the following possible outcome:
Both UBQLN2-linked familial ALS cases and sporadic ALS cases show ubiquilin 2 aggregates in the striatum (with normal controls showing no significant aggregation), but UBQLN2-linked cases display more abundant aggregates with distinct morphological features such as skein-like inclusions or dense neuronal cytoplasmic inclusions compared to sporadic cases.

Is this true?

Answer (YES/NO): NO